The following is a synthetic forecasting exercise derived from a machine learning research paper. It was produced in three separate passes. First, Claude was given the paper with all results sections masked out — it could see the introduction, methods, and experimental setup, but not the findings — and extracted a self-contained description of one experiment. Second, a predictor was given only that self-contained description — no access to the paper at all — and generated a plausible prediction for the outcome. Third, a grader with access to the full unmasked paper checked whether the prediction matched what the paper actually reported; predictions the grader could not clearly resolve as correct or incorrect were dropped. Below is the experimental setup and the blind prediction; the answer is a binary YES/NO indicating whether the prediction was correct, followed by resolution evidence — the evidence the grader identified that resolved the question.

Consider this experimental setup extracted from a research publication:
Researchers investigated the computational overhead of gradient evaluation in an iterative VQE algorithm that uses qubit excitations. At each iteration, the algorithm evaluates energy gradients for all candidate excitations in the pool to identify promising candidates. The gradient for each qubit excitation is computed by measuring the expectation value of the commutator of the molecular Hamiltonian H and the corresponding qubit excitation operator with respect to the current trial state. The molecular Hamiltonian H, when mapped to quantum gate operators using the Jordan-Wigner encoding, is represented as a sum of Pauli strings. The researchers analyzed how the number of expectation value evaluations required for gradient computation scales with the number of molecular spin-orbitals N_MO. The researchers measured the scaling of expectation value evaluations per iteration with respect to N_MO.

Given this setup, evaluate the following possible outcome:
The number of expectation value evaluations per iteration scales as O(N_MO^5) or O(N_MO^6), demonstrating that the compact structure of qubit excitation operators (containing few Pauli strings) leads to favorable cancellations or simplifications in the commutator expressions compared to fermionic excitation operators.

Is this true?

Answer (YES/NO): NO